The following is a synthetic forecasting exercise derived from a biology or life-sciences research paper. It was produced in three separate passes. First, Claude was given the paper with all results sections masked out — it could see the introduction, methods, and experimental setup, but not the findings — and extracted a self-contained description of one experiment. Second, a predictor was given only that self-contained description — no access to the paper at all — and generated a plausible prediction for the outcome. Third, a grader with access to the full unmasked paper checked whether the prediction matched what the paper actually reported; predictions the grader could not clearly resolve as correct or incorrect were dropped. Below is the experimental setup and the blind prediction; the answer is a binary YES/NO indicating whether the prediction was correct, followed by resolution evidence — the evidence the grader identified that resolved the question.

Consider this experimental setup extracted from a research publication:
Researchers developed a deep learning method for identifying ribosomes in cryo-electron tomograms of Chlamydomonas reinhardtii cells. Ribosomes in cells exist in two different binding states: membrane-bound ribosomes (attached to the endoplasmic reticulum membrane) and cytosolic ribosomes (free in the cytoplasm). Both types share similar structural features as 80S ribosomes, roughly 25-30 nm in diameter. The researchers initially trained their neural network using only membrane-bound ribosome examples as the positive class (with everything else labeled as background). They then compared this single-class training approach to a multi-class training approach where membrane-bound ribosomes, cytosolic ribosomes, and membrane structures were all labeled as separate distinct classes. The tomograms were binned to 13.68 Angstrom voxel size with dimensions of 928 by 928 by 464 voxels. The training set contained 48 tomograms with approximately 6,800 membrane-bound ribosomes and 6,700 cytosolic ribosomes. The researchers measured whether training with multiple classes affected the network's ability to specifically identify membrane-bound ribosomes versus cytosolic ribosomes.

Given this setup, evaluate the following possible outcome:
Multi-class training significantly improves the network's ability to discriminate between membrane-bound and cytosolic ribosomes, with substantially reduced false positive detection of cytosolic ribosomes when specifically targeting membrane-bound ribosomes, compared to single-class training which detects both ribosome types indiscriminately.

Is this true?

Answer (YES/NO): YES